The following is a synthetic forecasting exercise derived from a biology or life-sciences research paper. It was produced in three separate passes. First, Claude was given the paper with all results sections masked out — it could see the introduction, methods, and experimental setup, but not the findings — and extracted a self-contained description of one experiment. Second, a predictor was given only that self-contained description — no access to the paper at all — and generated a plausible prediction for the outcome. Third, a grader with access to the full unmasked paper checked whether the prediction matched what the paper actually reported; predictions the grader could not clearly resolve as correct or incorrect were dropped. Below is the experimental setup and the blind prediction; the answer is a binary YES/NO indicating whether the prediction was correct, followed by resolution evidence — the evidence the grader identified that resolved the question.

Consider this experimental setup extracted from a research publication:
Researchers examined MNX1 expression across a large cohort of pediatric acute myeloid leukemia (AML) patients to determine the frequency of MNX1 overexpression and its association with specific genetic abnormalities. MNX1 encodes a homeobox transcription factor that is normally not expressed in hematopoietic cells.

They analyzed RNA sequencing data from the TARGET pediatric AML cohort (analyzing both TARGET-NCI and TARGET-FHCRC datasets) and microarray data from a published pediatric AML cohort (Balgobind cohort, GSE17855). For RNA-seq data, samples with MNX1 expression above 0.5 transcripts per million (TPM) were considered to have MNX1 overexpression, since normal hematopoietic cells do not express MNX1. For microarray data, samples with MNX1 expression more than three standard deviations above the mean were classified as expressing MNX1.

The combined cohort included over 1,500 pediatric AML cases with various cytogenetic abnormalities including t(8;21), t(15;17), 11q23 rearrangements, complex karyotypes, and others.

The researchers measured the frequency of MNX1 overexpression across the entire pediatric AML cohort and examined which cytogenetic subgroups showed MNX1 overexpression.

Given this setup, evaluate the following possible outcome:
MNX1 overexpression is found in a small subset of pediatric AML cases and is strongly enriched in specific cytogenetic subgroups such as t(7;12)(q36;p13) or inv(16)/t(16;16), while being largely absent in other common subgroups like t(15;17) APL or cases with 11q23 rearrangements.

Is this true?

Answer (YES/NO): NO